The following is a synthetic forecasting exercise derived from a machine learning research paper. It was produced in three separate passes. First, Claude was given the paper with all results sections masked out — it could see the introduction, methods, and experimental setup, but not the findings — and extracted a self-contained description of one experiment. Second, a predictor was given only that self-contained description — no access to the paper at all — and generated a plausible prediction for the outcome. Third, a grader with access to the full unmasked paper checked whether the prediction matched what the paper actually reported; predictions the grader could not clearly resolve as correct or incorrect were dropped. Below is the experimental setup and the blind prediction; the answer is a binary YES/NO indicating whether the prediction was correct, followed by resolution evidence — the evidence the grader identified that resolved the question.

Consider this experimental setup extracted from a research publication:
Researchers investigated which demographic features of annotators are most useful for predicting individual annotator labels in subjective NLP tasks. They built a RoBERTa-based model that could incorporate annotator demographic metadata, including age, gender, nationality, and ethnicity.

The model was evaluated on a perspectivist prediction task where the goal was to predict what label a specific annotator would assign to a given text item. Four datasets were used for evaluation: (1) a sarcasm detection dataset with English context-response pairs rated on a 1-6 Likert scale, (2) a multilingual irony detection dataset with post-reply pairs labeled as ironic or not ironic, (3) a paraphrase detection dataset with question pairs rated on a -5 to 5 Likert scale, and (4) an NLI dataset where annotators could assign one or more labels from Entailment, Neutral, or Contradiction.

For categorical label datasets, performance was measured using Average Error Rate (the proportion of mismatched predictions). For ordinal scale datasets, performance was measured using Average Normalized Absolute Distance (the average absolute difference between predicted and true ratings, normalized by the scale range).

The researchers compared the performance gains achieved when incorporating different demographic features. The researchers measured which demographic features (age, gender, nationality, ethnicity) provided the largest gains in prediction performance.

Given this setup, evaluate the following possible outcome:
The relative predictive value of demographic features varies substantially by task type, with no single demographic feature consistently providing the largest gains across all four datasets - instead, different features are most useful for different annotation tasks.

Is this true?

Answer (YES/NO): NO